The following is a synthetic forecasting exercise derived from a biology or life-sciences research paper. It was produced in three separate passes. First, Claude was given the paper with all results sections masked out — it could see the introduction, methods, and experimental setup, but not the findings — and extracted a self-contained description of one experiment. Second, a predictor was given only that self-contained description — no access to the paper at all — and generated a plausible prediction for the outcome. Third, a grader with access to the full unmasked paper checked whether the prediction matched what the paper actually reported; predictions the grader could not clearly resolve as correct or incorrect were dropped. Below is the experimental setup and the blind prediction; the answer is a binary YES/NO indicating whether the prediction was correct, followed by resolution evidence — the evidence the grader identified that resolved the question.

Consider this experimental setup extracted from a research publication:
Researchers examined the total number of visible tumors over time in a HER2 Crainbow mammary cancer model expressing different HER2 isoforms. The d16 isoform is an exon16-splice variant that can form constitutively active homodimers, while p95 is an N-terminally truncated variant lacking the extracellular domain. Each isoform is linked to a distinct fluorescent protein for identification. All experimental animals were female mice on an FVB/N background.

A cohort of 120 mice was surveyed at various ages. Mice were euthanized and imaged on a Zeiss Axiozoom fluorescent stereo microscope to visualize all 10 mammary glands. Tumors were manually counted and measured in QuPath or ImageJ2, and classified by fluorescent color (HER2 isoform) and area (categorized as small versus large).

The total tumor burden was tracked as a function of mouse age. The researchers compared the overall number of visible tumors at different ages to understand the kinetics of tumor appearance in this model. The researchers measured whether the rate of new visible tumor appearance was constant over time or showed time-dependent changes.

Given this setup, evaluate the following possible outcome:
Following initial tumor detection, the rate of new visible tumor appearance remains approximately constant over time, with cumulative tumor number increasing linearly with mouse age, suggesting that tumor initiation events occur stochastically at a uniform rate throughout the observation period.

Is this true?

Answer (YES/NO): NO